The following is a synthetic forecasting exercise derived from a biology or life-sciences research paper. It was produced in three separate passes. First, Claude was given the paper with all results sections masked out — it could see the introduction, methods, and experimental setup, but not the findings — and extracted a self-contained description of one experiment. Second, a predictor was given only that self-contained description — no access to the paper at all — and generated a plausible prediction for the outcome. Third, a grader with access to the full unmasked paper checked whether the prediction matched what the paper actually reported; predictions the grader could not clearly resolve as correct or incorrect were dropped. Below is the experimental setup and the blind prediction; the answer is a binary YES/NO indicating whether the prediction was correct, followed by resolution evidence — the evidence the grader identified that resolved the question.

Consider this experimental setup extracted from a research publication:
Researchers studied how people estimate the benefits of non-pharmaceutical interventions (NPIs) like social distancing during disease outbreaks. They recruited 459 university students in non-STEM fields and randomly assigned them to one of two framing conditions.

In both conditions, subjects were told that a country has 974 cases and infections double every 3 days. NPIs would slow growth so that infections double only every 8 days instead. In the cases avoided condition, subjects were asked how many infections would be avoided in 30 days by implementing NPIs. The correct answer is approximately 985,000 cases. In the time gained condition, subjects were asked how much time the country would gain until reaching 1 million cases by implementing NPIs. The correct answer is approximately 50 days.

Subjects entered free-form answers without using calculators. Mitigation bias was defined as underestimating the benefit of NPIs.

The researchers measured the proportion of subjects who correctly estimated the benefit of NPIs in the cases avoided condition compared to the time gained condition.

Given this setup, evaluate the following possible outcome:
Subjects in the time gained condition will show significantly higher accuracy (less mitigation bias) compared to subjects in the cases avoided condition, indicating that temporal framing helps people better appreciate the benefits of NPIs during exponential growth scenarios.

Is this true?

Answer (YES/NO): YES